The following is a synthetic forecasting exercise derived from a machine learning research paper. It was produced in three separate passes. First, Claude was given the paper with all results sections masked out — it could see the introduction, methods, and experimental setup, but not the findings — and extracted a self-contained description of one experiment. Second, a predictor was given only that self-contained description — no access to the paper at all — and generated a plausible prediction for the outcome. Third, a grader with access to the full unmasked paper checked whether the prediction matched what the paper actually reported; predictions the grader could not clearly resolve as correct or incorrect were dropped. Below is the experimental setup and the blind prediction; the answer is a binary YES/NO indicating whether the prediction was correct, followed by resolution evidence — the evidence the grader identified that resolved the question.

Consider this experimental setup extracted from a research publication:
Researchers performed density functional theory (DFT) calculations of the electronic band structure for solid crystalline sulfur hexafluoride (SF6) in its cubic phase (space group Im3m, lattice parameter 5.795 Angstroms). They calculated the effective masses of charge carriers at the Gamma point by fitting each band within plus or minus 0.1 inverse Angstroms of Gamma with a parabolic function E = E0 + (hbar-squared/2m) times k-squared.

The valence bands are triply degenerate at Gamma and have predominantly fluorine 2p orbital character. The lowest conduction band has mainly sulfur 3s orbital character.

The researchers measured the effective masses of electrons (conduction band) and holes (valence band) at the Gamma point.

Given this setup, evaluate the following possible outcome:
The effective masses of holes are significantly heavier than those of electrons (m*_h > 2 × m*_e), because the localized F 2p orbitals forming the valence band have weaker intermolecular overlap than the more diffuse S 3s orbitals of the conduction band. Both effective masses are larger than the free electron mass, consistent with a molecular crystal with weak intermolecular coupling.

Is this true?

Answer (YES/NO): NO